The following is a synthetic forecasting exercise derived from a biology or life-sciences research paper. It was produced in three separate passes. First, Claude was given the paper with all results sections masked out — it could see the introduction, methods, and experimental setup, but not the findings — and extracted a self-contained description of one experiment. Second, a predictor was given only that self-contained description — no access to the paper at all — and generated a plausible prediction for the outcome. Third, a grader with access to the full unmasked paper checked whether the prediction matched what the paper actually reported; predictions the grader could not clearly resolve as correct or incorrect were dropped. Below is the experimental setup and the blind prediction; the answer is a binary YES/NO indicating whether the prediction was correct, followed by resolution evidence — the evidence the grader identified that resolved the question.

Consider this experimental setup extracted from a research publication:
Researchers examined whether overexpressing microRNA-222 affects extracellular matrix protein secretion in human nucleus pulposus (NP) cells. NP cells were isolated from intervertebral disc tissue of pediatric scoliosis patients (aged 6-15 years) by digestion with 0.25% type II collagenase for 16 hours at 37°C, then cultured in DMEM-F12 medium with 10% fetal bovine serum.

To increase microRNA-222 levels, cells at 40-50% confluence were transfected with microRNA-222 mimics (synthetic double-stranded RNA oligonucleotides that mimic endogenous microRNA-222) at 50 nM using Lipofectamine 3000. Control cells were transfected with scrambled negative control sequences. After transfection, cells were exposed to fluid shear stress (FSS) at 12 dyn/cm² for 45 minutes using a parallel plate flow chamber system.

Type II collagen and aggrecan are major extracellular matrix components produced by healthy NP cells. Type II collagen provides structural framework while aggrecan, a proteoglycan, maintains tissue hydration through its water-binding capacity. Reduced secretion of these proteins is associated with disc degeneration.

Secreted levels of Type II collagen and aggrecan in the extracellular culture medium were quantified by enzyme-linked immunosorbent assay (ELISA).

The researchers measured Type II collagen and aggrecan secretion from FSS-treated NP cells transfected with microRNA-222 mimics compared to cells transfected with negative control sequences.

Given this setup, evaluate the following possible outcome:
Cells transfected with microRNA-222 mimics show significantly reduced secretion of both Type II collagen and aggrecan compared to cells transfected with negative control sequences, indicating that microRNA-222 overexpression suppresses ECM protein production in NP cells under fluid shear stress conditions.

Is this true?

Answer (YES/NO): YES